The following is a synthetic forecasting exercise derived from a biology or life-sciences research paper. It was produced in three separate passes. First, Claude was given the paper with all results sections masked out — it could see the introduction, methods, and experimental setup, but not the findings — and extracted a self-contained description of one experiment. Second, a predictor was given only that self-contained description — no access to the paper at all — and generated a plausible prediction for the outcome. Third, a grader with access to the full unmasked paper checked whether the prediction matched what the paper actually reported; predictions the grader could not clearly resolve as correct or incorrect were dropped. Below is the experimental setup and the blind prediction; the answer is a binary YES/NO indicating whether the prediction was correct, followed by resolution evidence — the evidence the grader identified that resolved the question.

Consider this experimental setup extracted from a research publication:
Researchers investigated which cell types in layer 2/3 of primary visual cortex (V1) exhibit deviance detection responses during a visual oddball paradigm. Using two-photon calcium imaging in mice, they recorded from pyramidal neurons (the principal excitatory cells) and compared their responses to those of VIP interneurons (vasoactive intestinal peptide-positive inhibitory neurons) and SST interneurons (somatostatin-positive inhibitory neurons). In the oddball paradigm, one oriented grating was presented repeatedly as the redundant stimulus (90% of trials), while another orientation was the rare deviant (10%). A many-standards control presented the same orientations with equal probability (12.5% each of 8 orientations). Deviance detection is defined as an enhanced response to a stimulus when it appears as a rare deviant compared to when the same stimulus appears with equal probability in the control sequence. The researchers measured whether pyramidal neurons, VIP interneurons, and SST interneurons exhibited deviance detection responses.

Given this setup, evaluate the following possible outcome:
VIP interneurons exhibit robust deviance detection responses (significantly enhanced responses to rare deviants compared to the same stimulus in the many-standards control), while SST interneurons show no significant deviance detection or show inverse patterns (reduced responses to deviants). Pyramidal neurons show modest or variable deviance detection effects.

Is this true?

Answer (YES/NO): NO